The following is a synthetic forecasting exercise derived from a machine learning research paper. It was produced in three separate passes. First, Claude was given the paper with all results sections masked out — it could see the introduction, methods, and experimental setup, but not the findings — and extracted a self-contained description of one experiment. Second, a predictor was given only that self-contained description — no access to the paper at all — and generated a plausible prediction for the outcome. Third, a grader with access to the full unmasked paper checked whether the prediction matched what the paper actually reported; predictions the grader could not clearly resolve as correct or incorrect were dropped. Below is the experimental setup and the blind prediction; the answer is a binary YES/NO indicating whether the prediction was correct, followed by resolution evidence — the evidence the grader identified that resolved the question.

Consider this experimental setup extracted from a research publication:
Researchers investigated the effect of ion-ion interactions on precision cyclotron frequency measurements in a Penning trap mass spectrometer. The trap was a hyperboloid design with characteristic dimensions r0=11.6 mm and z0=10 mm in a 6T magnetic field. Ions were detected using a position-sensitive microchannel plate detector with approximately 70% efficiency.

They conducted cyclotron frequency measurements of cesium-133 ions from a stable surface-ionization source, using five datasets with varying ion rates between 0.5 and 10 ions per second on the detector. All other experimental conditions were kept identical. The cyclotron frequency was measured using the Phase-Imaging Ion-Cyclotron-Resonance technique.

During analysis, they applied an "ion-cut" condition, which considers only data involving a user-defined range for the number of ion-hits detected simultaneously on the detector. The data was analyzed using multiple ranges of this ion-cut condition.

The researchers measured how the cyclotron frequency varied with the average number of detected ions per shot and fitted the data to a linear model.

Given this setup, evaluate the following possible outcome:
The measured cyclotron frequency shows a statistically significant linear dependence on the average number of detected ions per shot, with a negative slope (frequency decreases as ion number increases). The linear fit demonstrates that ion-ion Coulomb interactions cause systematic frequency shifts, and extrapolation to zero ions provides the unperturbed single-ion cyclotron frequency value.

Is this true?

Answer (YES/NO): NO